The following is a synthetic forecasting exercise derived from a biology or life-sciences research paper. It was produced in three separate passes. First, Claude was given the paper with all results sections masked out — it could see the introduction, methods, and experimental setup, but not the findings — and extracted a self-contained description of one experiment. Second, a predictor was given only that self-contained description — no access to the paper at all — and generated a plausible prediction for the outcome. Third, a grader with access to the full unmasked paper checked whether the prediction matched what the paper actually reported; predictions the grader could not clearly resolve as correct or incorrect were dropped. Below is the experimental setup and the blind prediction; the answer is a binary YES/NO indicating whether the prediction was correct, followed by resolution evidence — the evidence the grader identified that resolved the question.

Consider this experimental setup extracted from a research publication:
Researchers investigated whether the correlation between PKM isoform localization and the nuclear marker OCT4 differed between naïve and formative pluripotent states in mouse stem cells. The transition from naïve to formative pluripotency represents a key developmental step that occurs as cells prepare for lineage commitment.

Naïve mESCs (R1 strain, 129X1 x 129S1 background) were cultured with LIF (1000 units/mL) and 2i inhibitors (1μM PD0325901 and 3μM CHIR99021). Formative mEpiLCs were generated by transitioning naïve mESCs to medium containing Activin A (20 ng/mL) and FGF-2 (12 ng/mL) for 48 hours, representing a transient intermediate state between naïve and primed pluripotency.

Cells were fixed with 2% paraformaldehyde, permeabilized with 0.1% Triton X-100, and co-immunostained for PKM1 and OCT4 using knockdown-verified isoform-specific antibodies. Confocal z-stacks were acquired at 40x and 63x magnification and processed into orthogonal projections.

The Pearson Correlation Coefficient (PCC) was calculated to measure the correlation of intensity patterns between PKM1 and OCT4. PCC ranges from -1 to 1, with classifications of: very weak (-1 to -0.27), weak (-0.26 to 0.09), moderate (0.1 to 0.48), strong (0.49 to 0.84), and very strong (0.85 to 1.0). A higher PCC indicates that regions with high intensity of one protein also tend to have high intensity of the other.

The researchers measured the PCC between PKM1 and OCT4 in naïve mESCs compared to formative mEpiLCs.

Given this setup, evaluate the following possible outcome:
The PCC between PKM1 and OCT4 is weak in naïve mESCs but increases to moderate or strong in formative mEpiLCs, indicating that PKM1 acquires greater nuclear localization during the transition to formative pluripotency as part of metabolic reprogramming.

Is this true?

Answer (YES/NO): NO